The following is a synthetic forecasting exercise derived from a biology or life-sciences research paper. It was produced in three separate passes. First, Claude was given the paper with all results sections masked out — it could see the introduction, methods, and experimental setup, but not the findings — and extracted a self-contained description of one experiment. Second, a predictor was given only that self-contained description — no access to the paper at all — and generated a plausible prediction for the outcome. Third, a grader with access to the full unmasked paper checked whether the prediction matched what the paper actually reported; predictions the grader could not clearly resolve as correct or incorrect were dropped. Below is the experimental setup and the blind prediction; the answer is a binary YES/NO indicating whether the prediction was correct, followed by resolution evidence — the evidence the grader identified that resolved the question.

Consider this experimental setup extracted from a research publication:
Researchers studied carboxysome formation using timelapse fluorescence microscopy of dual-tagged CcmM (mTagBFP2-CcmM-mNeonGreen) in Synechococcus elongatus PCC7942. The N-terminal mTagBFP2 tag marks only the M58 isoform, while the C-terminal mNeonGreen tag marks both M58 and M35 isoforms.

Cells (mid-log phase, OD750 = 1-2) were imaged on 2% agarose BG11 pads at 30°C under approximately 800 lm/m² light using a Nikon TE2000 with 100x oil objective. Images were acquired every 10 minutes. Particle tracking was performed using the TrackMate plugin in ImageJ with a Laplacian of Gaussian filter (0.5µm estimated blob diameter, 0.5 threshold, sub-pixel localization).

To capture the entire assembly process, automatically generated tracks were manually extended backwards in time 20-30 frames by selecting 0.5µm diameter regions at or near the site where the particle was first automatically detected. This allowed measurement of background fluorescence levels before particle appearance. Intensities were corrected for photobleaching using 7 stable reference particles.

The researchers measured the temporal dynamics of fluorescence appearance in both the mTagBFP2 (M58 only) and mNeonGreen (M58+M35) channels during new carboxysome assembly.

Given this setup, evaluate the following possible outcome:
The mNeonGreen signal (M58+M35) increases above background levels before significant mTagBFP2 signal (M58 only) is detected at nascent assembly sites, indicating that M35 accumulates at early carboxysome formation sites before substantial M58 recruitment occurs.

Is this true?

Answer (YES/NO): NO